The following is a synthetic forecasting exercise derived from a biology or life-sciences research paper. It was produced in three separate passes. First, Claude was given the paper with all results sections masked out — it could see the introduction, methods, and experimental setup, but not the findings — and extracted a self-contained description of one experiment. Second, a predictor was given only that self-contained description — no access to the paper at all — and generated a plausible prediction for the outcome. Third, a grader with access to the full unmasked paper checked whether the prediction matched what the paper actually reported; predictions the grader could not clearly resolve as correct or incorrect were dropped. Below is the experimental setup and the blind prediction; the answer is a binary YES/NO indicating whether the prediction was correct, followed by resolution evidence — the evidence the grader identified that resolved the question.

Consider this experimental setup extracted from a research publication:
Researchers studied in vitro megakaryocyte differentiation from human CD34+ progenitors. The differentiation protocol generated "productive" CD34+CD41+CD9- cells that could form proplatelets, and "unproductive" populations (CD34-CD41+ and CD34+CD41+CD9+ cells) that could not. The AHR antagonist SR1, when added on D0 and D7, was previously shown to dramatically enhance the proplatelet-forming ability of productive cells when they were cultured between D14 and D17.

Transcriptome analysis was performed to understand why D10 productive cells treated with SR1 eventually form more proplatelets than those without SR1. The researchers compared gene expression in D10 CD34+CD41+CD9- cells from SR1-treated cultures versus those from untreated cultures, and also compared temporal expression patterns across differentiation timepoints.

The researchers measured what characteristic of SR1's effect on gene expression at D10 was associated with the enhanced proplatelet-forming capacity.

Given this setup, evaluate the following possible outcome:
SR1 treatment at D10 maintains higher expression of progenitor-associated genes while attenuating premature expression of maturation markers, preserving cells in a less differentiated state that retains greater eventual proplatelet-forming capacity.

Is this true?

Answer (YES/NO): YES